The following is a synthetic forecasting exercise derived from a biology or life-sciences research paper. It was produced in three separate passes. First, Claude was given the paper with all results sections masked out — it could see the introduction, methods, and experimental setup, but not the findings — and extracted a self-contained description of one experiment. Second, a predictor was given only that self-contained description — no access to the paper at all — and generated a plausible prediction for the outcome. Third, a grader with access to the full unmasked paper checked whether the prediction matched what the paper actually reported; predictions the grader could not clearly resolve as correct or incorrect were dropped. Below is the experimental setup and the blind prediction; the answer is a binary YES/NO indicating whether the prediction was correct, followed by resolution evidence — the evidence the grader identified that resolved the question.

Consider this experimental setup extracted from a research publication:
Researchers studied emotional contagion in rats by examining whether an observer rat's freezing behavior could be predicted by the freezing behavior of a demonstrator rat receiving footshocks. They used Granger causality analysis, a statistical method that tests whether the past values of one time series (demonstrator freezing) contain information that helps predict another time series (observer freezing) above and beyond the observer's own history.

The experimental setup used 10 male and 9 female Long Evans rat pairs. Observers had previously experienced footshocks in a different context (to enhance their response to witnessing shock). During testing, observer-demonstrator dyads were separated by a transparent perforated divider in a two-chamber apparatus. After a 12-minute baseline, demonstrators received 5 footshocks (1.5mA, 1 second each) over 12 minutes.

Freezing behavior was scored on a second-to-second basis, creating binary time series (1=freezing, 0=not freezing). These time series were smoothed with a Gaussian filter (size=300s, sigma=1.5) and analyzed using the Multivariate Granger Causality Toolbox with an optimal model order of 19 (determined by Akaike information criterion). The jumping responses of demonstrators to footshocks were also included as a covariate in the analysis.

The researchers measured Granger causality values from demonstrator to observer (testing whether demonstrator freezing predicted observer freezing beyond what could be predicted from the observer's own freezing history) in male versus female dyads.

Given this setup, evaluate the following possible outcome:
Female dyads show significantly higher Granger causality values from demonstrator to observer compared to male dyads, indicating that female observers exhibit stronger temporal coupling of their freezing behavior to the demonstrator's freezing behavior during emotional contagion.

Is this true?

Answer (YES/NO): NO